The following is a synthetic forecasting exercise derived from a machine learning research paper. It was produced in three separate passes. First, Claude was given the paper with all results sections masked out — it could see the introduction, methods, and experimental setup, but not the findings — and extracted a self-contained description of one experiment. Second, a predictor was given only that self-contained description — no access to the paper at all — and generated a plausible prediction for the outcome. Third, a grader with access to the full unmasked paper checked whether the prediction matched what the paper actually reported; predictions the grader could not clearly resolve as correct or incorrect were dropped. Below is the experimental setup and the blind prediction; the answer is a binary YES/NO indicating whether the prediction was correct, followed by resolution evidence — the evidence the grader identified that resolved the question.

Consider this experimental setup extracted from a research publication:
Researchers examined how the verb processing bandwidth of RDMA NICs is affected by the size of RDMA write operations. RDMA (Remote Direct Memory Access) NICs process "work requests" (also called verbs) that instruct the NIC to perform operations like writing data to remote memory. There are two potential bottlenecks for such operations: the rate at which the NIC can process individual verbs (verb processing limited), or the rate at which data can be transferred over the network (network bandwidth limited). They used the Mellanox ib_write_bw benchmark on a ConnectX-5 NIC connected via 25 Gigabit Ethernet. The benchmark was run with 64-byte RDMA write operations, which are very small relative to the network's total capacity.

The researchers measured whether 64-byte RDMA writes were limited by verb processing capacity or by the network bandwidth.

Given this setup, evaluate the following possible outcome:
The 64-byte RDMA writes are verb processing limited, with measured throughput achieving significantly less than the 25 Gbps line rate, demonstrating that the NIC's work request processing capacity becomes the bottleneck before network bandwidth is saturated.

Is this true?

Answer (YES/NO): YES